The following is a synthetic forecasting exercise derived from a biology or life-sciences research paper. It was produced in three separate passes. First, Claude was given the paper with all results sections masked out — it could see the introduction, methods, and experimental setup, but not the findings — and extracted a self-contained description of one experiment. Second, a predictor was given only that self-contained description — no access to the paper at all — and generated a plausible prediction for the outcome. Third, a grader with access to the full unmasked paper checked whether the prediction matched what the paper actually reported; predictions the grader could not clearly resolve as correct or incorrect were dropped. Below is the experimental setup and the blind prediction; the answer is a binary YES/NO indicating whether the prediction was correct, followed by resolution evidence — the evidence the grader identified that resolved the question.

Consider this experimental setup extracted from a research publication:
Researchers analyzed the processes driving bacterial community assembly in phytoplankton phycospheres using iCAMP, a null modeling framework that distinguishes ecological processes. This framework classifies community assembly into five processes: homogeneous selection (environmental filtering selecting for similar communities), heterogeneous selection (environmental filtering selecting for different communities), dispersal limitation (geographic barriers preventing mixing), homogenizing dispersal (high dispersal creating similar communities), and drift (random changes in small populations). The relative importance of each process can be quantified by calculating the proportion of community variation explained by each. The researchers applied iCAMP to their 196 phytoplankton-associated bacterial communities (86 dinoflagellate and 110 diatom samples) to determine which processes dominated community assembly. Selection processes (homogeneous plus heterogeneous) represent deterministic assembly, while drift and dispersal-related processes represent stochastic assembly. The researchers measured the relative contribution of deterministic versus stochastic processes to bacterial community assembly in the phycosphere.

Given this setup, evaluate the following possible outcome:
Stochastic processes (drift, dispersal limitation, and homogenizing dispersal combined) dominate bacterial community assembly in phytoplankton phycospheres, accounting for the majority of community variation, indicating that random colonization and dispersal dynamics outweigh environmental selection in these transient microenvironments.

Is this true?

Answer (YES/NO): YES